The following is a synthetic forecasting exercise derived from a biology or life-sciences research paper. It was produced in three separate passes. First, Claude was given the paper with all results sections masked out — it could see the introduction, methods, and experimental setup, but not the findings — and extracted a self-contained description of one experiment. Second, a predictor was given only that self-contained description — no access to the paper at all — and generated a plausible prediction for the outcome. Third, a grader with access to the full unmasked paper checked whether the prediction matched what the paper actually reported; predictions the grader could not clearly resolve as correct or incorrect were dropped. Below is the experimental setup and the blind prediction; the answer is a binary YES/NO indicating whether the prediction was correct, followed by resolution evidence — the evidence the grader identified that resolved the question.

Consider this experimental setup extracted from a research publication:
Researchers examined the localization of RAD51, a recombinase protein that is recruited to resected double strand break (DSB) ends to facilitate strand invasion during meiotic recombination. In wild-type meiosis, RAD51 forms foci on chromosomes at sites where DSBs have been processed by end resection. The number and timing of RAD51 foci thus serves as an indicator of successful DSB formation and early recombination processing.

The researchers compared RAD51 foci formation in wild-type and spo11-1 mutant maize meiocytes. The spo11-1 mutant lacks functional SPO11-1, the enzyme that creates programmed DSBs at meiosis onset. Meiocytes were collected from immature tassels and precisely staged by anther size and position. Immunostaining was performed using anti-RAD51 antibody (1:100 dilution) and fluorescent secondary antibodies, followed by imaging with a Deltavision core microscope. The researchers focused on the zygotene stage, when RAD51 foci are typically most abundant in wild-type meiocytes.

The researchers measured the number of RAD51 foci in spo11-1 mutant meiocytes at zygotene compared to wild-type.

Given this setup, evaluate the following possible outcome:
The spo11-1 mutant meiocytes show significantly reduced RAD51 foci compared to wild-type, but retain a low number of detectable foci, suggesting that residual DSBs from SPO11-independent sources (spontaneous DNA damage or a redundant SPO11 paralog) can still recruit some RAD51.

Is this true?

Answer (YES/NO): NO